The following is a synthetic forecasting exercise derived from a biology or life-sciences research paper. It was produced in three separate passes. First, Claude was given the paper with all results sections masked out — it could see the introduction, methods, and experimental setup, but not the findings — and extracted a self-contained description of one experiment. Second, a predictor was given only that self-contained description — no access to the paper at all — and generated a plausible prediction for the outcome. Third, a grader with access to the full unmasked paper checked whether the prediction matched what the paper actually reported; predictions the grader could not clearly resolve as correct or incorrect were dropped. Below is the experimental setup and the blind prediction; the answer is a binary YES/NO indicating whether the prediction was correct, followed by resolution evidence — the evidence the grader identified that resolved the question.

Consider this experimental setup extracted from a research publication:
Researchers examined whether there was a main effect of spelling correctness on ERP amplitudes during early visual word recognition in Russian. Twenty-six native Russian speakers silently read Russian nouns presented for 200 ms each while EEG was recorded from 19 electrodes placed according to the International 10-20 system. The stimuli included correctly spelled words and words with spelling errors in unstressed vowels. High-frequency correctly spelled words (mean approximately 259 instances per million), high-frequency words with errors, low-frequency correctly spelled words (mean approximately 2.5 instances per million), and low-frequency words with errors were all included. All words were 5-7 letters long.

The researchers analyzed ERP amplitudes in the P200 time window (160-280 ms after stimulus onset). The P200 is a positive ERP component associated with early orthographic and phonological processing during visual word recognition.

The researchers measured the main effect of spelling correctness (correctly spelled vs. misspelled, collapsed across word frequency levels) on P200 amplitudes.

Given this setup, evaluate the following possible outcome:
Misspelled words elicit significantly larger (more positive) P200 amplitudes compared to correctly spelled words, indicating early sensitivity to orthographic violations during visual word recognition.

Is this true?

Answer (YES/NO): NO